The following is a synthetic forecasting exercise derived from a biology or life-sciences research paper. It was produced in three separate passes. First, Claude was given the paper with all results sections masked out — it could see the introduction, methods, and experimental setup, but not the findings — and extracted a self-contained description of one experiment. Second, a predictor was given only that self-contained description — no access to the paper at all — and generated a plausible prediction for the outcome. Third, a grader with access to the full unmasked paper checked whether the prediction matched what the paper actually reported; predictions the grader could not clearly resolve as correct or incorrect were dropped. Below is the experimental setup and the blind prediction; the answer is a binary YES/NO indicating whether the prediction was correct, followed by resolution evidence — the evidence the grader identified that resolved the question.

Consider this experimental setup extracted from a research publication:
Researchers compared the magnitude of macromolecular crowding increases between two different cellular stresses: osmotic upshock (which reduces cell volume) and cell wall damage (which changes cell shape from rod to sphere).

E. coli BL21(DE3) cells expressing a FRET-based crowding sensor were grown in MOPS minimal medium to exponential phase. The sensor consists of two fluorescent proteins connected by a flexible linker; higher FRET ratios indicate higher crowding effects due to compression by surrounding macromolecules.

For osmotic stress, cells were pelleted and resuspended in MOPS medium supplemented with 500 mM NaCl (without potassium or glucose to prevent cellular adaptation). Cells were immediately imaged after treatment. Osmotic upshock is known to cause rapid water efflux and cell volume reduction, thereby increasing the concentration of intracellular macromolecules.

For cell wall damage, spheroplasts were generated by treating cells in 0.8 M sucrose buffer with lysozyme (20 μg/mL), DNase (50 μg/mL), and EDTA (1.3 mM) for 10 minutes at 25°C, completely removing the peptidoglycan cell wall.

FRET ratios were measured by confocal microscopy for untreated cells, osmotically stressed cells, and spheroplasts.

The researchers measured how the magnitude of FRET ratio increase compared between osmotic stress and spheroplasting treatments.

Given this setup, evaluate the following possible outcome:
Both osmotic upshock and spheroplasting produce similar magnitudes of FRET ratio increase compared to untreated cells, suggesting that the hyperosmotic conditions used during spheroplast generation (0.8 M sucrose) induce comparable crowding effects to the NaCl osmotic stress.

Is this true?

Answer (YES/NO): NO